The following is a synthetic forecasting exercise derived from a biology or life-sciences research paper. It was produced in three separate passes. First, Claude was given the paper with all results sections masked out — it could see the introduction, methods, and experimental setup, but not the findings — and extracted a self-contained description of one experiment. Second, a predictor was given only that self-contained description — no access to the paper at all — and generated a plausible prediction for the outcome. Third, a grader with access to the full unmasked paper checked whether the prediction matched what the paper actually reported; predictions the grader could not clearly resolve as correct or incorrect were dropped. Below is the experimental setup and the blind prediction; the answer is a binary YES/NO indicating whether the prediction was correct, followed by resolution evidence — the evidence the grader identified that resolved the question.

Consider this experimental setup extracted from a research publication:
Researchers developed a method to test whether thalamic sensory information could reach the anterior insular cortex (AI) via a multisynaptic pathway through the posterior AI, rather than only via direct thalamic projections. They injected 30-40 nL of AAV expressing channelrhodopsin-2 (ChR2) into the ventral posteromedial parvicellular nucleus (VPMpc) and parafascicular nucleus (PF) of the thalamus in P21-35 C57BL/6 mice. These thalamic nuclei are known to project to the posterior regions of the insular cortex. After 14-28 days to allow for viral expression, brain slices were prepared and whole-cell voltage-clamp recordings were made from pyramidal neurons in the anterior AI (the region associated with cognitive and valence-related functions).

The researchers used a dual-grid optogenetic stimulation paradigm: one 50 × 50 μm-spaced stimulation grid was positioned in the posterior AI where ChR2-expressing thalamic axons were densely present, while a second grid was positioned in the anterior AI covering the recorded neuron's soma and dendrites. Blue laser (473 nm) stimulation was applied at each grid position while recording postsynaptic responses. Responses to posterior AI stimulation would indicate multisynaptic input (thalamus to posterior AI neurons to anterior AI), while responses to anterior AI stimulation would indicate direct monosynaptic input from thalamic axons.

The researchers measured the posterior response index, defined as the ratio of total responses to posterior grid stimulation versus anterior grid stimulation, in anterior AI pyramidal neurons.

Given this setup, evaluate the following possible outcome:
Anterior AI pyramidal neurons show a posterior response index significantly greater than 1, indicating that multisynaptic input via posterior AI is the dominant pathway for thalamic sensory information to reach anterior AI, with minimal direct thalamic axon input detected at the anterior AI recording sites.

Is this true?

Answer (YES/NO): NO